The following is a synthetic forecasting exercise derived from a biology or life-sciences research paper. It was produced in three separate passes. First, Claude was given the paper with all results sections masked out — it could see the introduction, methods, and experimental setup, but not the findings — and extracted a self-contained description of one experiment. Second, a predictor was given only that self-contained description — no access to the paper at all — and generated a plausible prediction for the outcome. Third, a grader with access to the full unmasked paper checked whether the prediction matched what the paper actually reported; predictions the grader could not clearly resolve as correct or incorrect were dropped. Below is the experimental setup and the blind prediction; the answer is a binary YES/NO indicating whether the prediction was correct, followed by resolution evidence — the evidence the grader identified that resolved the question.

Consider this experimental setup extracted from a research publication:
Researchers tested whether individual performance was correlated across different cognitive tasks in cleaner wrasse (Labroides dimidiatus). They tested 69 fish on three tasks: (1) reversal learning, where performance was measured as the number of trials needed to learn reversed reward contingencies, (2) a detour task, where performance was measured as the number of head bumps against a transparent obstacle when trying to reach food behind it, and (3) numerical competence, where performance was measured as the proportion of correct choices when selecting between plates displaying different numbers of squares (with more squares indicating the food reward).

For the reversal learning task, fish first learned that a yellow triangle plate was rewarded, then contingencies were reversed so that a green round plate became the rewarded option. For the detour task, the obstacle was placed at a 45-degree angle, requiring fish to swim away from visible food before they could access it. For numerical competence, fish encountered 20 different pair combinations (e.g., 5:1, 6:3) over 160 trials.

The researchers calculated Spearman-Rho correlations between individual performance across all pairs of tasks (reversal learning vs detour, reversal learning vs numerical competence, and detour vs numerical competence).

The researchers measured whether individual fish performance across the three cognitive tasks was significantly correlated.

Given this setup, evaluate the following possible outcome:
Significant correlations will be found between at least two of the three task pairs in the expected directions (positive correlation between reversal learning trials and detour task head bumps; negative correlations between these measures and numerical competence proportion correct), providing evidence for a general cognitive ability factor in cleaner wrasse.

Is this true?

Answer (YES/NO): NO